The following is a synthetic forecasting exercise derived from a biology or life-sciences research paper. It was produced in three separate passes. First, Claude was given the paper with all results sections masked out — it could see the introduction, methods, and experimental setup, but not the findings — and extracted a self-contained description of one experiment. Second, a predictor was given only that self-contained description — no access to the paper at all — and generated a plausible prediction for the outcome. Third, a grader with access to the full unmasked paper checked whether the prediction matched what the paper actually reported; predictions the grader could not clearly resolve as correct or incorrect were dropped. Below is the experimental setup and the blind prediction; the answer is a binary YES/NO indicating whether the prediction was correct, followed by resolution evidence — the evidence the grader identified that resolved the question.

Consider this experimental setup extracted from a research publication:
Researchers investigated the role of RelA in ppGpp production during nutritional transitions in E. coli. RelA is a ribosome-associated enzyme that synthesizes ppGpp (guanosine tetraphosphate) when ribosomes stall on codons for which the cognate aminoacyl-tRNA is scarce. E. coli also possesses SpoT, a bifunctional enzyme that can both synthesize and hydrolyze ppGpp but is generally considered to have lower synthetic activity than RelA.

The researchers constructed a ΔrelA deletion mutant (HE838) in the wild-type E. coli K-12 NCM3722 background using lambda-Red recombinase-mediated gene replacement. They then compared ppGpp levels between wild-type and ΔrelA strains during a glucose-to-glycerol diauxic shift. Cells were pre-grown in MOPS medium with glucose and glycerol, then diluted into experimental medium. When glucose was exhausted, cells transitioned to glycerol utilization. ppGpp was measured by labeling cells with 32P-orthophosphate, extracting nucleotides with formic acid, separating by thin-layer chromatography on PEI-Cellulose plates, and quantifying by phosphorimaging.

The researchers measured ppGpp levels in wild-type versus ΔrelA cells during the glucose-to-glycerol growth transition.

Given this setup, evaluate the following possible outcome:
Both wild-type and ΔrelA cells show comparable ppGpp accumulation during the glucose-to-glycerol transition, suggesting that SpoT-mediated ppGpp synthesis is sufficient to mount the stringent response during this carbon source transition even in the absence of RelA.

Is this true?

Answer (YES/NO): NO